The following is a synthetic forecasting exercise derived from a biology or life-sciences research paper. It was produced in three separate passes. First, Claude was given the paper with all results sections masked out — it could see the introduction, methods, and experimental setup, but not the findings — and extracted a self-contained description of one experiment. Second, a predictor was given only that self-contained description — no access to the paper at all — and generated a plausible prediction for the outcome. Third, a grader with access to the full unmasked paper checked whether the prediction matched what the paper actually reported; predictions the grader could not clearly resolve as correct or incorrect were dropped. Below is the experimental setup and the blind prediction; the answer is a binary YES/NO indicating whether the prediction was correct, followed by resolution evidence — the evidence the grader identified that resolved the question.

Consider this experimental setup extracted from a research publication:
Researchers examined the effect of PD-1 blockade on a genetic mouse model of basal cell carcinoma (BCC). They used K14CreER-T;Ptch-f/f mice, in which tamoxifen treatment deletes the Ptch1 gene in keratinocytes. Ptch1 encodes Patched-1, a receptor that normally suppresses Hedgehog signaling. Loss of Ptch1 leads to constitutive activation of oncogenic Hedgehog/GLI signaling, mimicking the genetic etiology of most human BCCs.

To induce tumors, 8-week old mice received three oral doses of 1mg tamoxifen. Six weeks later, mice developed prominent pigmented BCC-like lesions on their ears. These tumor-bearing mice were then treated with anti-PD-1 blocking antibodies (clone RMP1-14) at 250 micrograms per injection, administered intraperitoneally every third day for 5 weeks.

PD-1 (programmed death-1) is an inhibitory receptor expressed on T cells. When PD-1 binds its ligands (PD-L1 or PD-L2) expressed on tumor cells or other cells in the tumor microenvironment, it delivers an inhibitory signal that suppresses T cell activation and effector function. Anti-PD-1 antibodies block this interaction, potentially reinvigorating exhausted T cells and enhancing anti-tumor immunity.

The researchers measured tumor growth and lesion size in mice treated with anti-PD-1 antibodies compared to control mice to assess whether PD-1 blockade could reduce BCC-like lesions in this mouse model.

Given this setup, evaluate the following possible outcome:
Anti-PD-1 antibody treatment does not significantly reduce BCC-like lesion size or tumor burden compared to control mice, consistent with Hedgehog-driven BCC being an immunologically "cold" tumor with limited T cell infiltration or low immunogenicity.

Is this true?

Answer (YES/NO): YES